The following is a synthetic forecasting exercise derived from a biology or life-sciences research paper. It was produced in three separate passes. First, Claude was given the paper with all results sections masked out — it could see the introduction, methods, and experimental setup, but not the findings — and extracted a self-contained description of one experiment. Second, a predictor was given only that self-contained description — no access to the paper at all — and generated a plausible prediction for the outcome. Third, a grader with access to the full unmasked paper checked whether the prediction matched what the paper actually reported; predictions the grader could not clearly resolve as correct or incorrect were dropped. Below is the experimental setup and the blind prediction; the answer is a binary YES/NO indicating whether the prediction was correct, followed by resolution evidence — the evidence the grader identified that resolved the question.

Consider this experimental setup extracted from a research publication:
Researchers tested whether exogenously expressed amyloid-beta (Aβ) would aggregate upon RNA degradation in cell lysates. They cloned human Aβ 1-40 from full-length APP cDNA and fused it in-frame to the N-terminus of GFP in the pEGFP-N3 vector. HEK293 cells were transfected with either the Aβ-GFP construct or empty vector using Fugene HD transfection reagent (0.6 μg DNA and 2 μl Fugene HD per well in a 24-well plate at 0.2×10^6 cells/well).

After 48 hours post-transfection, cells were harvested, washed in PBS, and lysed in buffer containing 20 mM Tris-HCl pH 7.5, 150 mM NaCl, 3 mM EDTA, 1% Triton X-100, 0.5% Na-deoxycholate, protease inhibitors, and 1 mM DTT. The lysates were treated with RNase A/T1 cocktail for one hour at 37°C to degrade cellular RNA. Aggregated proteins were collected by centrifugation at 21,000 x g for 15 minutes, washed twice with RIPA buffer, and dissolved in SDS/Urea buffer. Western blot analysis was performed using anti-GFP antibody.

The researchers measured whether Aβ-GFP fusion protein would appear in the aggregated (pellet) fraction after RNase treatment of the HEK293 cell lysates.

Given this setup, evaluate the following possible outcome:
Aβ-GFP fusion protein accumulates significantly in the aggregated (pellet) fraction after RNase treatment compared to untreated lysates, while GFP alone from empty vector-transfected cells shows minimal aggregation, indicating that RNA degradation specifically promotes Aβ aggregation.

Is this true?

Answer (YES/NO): YES